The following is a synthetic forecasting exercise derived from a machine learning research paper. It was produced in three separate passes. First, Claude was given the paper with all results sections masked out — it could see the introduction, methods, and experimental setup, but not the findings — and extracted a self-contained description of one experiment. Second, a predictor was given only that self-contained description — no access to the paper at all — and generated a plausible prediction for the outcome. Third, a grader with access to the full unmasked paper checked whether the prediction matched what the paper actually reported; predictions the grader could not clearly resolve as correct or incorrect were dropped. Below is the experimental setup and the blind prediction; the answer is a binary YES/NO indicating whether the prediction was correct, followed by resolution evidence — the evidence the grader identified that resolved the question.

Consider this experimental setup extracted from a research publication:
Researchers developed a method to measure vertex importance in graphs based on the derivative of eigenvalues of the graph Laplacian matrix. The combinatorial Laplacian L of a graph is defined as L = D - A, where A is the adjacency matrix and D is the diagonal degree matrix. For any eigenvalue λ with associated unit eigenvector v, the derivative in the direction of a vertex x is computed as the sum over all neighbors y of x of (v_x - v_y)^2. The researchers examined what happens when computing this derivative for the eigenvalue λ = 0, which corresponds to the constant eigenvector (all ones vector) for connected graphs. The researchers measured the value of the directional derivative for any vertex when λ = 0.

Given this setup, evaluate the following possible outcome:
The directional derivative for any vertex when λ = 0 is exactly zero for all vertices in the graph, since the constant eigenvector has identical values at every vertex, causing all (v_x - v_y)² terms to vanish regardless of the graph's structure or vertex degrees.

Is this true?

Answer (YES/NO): YES